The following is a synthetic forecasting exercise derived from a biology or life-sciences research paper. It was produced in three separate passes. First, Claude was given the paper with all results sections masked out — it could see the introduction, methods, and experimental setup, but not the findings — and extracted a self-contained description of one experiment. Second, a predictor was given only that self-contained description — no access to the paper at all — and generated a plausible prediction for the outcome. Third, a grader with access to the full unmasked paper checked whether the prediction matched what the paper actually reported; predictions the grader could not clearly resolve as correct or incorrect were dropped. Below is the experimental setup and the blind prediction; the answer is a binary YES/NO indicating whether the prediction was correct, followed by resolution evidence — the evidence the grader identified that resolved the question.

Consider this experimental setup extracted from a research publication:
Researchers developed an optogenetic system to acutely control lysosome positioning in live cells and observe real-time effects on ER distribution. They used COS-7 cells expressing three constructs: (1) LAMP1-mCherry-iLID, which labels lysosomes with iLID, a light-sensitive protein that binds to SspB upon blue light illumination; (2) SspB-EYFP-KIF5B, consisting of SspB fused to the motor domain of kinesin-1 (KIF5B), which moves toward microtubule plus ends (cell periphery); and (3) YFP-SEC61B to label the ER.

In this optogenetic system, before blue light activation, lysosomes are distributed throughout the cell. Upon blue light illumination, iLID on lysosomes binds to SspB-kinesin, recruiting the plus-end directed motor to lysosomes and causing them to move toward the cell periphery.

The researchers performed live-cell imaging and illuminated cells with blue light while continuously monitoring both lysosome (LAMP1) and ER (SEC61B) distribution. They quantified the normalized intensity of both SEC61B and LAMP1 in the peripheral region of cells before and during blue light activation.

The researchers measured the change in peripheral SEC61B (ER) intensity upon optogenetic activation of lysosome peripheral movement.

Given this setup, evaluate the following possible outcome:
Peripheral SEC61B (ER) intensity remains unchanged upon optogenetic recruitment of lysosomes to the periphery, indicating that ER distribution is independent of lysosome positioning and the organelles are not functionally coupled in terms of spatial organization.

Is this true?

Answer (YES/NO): NO